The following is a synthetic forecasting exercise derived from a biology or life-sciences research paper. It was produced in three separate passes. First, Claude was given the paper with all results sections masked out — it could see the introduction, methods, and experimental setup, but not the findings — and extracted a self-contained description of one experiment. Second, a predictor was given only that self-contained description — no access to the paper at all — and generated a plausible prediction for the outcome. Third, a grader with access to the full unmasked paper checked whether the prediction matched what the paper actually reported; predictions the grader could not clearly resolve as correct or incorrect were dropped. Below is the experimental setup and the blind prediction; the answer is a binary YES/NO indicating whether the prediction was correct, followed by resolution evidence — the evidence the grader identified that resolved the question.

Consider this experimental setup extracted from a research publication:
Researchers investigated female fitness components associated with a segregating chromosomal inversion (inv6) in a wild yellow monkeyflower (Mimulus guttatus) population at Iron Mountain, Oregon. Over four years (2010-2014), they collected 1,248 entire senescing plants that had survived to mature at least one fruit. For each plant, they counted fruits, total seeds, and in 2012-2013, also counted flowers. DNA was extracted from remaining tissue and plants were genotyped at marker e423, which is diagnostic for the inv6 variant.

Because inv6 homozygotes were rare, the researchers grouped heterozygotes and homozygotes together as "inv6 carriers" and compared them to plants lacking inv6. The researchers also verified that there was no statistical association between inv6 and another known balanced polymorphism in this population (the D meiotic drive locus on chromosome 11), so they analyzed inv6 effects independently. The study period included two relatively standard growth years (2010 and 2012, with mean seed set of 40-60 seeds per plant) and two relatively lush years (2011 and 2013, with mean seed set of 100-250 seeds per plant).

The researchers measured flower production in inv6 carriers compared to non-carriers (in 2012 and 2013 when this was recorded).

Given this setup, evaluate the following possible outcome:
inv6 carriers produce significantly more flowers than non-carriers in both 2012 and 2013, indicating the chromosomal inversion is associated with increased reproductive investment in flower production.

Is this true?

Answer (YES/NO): YES